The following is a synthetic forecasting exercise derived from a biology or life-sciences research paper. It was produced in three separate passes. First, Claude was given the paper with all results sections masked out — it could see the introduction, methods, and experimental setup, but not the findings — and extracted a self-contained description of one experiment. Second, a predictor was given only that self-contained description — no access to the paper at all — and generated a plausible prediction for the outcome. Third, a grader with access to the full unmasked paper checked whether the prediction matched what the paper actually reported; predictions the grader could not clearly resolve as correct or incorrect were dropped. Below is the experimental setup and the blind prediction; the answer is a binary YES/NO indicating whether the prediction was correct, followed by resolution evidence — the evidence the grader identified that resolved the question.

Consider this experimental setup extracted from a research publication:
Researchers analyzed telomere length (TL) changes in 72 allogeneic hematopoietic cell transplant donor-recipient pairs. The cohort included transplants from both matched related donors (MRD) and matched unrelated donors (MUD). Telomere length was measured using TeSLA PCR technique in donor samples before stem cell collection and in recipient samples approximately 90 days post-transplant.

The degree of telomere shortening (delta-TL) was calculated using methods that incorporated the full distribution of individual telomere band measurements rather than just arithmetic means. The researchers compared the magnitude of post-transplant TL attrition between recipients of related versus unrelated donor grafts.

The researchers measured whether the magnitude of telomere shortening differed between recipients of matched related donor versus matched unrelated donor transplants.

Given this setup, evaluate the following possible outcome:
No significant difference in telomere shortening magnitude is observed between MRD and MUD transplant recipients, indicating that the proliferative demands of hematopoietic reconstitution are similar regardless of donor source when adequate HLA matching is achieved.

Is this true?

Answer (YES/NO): NO